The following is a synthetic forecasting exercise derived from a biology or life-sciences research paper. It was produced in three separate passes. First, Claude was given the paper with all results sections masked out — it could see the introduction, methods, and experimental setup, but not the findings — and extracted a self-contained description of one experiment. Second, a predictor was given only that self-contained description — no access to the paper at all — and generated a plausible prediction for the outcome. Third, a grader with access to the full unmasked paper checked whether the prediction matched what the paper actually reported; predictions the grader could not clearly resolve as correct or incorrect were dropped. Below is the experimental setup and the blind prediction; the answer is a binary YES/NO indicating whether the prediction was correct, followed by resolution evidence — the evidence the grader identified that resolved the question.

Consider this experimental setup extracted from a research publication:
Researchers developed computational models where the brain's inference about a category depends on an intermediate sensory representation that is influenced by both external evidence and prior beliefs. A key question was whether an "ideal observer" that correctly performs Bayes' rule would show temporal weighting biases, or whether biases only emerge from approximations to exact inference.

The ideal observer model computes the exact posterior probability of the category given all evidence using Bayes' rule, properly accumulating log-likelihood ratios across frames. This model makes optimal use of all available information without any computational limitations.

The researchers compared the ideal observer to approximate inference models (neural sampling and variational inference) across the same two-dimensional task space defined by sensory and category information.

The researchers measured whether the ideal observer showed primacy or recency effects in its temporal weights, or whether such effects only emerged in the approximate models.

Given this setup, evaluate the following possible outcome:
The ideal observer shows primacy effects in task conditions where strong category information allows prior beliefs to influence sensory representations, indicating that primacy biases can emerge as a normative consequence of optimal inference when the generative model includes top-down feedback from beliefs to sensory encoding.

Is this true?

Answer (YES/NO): NO